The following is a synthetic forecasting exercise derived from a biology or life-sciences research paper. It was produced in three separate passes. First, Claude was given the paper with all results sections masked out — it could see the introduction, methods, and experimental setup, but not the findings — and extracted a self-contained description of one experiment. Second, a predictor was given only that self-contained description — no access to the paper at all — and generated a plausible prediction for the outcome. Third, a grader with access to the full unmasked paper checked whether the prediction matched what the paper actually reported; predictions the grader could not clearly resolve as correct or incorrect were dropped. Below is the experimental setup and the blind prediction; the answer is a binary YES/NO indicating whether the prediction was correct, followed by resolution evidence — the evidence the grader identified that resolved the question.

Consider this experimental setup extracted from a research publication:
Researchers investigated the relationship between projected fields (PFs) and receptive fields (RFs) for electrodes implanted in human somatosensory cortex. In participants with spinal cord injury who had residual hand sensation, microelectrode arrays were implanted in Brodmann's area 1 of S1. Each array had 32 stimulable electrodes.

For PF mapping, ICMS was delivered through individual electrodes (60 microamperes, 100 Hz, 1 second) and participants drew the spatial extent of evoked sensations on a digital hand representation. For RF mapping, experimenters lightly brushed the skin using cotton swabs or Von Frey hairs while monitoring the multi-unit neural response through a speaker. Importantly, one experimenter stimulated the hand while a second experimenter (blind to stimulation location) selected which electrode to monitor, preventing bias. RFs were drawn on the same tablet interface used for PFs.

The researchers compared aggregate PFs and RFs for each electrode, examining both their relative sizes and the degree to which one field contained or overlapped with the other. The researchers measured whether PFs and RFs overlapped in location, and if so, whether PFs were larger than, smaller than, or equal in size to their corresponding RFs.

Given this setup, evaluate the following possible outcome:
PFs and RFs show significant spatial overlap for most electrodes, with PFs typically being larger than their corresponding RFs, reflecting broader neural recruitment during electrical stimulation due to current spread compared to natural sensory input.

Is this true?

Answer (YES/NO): NO